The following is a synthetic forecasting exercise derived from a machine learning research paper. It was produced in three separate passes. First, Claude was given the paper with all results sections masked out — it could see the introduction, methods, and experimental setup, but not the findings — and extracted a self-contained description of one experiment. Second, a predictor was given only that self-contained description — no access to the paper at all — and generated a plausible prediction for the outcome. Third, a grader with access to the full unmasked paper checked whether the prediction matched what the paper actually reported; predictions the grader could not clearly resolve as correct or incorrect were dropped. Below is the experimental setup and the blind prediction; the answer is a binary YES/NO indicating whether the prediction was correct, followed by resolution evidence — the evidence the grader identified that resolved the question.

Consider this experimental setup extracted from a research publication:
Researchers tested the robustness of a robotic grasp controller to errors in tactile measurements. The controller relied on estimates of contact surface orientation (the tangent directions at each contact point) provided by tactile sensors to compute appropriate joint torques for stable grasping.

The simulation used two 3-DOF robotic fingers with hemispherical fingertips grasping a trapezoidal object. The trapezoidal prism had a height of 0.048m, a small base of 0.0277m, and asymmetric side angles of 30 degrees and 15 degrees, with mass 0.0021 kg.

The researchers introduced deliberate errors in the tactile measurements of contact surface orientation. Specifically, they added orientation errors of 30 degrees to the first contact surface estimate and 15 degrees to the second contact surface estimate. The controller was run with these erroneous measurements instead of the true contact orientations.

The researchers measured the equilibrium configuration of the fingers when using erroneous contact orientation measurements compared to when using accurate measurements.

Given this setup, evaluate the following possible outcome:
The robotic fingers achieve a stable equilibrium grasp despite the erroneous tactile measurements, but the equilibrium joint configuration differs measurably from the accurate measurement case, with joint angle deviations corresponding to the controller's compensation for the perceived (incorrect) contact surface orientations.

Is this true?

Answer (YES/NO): YES